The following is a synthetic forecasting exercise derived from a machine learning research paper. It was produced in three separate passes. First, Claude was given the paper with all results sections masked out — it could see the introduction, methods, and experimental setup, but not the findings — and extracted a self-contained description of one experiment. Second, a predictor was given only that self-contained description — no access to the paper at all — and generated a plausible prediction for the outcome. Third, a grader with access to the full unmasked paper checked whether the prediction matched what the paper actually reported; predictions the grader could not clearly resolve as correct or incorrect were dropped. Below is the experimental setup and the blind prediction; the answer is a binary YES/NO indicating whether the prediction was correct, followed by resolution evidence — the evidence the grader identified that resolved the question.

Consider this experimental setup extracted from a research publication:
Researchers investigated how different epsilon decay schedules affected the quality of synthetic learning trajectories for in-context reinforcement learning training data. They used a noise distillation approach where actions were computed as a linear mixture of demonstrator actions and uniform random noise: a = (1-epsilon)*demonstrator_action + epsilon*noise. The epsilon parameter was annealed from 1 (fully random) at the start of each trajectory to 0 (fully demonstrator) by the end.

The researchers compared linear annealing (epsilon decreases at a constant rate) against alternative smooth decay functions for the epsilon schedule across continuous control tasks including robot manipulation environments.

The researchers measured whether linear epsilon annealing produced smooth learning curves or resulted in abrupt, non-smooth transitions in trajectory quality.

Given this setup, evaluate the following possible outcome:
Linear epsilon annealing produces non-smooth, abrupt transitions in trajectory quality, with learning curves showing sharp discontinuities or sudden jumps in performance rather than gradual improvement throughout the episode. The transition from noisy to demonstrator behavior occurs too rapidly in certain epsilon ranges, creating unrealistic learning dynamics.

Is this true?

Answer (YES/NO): YES